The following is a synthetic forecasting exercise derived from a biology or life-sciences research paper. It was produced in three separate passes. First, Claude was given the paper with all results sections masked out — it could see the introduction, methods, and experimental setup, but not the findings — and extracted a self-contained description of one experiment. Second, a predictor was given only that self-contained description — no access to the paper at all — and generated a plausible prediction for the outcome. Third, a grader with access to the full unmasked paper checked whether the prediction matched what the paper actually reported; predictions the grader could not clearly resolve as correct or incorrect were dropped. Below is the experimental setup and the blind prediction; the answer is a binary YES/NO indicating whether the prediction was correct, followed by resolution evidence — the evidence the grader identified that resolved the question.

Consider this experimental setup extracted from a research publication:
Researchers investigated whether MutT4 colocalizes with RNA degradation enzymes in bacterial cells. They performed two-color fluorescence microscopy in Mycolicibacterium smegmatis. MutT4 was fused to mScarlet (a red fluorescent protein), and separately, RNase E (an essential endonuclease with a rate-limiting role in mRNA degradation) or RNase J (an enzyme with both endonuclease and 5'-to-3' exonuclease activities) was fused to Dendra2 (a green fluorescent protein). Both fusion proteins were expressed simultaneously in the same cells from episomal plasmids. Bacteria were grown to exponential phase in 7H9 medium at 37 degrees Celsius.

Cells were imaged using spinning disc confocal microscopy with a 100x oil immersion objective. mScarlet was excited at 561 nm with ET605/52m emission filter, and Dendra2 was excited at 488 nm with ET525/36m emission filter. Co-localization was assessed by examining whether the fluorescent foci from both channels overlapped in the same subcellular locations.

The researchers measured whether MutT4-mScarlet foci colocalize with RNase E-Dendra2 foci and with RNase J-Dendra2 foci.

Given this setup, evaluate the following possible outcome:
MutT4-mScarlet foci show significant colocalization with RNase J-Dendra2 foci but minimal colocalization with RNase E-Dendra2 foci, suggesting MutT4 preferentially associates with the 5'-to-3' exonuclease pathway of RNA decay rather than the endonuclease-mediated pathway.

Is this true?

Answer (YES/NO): NO